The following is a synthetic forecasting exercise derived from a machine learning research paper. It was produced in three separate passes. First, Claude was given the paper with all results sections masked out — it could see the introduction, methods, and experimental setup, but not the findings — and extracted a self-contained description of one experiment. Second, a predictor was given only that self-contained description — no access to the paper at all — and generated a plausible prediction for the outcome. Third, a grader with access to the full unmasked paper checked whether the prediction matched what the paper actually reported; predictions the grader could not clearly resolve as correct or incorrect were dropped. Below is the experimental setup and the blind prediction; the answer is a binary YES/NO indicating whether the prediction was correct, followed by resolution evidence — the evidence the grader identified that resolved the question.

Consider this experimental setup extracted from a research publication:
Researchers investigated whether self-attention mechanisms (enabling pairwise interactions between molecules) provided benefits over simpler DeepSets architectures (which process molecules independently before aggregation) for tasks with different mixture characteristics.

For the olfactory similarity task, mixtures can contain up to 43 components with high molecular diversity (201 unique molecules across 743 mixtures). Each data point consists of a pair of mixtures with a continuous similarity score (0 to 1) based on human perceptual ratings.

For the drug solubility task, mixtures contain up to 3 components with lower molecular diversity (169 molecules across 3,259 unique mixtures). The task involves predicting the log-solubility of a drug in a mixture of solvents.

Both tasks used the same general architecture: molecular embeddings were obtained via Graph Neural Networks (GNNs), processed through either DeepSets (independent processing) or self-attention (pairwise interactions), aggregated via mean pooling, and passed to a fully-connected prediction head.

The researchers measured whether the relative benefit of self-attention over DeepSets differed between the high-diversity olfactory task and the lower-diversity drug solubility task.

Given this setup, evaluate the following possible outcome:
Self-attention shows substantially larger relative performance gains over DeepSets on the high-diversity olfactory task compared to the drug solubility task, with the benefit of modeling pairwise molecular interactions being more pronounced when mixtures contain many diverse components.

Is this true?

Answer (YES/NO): YES